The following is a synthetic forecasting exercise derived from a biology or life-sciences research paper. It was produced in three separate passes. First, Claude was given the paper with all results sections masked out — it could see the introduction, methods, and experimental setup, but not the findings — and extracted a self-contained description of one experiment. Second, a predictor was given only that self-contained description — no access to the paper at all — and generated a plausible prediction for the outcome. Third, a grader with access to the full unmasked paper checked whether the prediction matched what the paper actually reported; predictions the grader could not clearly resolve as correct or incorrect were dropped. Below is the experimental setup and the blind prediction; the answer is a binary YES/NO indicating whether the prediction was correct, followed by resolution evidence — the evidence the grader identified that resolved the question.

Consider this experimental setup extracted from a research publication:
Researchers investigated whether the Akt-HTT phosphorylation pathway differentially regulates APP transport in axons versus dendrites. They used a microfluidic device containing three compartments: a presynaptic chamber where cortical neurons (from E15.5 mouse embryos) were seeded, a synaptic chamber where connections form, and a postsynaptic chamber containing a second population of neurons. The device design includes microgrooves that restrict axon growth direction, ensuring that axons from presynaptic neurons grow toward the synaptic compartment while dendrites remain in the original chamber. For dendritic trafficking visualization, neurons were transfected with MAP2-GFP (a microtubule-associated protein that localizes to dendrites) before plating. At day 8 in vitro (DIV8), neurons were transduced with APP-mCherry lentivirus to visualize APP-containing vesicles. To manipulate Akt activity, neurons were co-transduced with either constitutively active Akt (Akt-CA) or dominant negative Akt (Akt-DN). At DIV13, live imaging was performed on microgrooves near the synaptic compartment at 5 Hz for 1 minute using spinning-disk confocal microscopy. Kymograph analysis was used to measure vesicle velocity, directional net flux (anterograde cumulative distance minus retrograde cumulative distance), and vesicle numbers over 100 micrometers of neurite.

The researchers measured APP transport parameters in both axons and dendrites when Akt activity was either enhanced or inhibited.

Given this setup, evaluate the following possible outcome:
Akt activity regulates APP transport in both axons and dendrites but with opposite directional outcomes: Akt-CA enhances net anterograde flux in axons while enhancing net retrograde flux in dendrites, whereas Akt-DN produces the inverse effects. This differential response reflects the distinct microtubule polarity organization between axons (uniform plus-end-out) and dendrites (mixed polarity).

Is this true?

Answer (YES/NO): NO